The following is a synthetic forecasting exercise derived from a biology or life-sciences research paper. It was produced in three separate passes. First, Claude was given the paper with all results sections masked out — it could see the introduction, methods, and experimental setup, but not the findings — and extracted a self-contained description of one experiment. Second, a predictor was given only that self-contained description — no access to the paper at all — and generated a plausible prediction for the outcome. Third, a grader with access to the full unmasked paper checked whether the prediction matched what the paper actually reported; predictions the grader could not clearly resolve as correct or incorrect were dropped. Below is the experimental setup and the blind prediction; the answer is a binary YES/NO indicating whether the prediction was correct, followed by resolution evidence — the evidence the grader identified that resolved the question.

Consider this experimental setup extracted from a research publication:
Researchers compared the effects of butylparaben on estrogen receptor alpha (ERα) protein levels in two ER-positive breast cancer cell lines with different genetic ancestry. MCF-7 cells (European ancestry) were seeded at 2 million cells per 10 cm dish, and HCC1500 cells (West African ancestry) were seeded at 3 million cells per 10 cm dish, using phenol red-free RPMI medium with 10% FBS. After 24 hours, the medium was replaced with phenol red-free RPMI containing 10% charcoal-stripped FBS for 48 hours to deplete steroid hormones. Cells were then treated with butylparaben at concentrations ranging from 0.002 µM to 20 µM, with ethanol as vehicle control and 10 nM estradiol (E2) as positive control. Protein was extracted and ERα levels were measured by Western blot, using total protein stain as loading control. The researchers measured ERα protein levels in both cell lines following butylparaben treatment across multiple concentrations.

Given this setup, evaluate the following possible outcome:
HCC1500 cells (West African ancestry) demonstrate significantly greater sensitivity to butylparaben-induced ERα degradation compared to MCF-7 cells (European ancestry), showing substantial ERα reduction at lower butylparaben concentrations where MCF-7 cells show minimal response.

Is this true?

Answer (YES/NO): NO